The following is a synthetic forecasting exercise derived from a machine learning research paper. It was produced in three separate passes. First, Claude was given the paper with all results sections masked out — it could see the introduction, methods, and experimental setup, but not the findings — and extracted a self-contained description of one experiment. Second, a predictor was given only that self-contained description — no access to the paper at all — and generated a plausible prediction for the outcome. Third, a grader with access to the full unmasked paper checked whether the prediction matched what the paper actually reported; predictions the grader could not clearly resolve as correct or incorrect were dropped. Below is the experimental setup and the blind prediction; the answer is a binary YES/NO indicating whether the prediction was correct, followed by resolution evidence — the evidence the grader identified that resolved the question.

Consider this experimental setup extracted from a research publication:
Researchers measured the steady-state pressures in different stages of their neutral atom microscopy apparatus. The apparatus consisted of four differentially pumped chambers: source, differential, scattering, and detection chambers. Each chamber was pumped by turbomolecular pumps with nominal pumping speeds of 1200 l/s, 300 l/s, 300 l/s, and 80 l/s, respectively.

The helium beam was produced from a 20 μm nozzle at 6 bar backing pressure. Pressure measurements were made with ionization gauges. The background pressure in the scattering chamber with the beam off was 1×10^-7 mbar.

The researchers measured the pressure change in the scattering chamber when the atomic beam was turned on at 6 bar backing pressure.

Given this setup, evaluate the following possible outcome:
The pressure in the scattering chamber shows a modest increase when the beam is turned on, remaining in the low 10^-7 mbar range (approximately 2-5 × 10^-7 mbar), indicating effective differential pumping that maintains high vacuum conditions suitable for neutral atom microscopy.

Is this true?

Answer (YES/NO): NO